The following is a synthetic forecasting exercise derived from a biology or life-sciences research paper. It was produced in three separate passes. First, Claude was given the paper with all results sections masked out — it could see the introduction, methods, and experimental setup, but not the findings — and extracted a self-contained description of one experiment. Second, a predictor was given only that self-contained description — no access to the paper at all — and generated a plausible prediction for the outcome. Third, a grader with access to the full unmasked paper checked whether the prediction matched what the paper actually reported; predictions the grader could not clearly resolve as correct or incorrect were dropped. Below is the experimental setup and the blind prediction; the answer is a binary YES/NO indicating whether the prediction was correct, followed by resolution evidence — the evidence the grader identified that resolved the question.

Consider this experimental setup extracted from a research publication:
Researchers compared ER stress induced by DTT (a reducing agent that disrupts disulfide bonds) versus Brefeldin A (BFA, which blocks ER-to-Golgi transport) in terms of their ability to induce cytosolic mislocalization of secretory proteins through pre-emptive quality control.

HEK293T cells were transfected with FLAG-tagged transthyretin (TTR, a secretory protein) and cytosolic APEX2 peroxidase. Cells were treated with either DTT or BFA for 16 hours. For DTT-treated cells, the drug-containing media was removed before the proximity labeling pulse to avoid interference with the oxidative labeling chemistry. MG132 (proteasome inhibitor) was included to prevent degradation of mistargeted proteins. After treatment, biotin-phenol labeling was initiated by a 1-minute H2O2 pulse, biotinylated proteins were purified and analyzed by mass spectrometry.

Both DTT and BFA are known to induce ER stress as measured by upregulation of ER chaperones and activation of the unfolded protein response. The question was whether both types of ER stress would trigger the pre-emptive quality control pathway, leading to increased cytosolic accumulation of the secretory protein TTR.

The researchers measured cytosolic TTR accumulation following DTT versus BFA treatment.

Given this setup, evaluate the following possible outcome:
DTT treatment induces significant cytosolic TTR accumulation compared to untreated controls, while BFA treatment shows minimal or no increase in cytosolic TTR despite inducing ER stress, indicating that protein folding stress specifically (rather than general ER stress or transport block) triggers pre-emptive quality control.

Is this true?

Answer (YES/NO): NO